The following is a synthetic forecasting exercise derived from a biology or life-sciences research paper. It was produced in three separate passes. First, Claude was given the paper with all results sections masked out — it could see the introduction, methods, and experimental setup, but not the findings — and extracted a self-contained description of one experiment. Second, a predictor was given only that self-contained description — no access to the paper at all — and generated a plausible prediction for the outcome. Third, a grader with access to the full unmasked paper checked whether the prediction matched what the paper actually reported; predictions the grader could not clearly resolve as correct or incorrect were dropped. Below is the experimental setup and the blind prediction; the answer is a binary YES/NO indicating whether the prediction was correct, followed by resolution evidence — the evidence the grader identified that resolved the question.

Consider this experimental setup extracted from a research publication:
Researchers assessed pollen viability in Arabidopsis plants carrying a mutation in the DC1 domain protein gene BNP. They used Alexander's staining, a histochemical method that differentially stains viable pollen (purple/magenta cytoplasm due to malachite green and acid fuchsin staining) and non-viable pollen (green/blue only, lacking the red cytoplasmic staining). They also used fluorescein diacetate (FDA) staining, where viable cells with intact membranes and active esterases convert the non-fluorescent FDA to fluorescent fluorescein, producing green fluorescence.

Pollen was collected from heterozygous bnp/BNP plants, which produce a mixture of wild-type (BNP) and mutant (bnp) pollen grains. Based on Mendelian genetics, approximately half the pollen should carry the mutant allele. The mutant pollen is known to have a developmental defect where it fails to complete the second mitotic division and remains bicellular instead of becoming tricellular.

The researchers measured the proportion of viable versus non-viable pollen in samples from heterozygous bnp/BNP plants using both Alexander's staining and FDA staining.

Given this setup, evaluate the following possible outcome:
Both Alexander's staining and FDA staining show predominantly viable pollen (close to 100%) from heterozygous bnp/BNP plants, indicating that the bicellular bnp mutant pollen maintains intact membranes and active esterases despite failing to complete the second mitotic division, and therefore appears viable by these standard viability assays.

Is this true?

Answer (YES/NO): YES